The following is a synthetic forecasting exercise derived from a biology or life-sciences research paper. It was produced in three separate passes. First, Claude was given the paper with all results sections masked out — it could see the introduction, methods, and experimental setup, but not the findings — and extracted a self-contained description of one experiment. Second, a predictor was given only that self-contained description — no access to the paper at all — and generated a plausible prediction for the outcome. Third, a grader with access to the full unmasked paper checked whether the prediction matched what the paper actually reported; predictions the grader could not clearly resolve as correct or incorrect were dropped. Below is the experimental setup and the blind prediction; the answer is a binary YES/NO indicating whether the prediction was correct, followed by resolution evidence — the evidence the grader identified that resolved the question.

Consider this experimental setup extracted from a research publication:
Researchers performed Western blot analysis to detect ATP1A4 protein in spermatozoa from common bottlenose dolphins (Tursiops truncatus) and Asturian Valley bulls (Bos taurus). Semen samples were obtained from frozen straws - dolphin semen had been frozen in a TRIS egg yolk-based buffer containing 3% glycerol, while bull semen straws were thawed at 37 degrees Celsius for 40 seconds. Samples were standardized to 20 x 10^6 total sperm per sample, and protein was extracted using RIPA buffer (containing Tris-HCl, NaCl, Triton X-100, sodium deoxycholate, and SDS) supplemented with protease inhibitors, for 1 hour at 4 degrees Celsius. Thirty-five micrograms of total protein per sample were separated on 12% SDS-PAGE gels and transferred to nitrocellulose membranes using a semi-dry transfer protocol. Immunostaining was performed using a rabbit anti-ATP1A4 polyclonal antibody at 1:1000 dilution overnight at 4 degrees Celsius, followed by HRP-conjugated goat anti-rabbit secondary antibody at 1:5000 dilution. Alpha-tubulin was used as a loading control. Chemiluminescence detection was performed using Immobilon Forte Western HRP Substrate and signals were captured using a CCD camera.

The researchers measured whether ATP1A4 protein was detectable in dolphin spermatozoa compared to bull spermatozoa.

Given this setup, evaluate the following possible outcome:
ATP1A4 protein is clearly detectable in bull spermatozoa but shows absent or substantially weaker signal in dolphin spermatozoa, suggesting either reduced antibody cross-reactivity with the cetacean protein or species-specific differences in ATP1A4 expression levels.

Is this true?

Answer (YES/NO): NO